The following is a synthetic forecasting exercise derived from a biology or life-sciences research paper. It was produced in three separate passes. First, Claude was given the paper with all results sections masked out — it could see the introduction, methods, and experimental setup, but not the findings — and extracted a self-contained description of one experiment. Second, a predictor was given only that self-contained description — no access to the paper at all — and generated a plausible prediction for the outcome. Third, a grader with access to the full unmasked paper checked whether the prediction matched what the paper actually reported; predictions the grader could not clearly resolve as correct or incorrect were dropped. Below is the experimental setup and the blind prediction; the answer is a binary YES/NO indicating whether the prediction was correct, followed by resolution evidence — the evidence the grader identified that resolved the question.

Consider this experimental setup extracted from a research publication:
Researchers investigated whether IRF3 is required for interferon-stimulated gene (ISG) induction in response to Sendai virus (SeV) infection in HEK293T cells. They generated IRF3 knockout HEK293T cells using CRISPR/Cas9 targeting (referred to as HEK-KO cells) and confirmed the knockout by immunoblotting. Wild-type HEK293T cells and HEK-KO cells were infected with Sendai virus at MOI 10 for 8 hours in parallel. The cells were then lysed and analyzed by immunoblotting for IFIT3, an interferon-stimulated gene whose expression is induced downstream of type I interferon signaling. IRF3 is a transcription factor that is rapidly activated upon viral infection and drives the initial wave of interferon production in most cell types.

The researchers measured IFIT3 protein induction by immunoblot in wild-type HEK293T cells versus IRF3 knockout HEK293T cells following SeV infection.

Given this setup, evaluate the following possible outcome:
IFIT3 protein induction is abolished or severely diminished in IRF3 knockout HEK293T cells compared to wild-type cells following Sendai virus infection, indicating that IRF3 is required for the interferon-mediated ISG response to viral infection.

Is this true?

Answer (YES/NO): YES